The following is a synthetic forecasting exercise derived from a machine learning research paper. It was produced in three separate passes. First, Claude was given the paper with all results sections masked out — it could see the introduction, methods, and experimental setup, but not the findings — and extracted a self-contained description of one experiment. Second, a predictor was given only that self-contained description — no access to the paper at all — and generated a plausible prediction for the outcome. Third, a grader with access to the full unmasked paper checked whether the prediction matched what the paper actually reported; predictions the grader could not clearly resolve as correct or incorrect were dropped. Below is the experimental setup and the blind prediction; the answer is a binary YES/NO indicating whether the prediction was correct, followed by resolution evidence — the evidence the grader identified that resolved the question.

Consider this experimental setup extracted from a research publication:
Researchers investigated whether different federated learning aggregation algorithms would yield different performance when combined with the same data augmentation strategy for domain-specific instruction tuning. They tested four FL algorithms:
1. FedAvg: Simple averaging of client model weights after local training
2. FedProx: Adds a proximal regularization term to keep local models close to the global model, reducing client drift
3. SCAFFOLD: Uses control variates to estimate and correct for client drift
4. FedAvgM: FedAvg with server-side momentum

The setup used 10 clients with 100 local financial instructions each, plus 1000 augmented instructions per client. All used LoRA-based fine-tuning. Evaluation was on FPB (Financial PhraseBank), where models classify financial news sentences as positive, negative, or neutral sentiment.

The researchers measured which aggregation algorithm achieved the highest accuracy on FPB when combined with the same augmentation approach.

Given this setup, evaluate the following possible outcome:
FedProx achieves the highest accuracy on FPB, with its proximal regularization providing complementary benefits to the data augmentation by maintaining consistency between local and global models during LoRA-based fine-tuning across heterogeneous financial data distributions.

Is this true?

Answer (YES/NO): YES